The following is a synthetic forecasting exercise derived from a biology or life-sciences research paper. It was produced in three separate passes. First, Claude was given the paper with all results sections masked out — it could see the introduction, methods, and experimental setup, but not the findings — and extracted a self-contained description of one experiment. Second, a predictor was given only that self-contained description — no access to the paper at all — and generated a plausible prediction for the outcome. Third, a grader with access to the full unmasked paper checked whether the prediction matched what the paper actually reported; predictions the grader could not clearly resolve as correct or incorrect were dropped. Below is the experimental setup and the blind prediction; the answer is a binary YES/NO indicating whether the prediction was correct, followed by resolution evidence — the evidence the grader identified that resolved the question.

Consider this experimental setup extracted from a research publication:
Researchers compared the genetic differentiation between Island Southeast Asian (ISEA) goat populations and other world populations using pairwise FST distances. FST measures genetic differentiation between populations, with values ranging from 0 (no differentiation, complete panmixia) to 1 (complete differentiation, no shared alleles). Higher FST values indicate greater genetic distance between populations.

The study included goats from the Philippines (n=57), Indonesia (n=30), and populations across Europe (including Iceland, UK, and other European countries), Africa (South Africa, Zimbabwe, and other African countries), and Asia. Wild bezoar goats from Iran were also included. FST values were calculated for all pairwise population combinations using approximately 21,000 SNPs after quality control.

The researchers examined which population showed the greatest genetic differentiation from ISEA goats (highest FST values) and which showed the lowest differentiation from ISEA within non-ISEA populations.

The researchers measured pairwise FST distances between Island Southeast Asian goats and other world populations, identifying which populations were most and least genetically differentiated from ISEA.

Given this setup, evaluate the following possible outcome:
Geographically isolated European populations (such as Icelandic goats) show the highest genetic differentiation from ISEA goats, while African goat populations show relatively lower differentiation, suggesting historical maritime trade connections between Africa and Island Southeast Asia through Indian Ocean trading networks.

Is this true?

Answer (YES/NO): YES